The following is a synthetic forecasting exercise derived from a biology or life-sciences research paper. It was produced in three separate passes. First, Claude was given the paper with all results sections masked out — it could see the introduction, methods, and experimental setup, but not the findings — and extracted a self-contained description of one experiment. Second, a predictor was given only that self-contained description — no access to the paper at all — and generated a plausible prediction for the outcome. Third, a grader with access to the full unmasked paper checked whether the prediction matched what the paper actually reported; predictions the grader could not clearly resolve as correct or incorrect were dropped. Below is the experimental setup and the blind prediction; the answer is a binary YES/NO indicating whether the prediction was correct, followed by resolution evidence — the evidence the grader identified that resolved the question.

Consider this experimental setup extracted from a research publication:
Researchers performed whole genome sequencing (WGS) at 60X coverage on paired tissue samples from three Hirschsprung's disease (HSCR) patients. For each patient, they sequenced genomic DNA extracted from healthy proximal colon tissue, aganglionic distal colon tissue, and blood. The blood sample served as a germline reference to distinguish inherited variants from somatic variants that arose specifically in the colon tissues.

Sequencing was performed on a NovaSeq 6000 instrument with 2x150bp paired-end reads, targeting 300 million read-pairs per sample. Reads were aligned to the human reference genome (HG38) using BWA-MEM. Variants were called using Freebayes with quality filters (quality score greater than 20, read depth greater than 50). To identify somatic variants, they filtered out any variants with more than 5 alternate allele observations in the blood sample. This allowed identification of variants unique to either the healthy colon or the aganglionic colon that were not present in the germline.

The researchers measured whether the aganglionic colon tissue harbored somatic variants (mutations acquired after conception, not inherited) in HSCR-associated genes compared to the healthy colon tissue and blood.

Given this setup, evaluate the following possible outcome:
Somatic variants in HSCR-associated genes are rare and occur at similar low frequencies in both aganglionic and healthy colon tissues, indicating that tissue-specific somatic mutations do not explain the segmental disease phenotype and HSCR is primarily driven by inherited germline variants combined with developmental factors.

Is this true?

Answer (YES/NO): YES